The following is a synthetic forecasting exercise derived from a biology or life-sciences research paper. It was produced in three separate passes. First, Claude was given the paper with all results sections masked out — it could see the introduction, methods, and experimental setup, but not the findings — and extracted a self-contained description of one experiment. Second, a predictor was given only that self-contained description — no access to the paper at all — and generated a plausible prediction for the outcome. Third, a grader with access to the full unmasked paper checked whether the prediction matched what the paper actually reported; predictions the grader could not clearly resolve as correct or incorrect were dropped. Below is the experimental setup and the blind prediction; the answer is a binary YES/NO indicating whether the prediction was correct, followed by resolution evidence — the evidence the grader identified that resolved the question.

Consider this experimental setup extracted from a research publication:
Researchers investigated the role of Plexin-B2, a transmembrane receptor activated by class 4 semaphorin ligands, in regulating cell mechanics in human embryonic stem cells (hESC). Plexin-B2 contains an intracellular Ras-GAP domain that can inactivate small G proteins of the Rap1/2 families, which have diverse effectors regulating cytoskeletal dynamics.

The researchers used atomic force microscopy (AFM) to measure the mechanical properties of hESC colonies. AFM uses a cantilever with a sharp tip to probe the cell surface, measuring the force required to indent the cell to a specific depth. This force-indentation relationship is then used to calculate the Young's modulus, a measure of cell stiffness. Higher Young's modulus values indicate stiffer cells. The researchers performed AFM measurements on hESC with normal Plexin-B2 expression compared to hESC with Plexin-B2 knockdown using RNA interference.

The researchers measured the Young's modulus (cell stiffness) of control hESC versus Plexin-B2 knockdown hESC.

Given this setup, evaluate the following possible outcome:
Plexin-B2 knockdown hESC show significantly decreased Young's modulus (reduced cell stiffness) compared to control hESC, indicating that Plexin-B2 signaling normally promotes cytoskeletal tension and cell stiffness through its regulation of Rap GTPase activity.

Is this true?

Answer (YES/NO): YES